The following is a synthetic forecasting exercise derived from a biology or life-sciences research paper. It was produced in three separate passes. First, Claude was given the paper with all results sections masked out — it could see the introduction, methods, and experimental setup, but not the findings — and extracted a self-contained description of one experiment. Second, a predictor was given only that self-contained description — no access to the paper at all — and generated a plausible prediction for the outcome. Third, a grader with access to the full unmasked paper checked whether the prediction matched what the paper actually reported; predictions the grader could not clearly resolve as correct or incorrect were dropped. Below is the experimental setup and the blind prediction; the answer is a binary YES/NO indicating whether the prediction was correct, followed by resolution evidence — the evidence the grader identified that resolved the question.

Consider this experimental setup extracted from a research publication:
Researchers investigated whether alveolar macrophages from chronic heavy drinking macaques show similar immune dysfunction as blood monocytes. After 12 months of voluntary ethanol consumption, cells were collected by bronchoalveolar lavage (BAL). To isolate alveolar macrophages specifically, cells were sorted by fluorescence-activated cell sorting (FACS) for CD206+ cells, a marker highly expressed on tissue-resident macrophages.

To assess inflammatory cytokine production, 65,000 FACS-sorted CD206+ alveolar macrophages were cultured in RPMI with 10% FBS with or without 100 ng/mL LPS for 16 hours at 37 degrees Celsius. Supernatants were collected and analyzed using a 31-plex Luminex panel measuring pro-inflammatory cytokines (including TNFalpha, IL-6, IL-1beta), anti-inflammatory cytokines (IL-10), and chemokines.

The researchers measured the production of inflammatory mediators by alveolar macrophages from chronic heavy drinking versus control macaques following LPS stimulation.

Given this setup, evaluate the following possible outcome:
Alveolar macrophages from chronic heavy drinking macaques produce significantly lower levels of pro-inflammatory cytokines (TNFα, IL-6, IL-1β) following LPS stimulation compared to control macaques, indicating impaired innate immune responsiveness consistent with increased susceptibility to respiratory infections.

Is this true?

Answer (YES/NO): NO